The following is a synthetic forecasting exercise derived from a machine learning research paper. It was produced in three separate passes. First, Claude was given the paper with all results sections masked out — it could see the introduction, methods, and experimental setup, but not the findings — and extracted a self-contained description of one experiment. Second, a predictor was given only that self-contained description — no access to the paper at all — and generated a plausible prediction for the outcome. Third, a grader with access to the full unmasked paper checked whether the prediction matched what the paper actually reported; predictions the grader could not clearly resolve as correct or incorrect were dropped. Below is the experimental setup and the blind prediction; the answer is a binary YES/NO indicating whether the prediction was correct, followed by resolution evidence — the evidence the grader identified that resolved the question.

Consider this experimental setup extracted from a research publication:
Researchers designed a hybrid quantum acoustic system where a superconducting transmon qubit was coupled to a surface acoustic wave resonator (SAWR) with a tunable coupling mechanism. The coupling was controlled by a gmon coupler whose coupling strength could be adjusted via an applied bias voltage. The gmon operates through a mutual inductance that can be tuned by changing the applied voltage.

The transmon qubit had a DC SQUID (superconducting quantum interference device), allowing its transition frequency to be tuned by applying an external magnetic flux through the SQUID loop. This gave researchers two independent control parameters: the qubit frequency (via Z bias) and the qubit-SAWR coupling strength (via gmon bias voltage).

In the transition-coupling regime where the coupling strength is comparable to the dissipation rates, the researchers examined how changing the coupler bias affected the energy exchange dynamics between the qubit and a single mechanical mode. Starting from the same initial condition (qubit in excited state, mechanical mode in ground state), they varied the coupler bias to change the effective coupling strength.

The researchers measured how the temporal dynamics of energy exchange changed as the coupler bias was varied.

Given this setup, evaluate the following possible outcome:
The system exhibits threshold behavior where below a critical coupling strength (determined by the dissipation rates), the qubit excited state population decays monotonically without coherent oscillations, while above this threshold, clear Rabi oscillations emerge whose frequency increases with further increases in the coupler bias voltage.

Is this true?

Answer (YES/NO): YES